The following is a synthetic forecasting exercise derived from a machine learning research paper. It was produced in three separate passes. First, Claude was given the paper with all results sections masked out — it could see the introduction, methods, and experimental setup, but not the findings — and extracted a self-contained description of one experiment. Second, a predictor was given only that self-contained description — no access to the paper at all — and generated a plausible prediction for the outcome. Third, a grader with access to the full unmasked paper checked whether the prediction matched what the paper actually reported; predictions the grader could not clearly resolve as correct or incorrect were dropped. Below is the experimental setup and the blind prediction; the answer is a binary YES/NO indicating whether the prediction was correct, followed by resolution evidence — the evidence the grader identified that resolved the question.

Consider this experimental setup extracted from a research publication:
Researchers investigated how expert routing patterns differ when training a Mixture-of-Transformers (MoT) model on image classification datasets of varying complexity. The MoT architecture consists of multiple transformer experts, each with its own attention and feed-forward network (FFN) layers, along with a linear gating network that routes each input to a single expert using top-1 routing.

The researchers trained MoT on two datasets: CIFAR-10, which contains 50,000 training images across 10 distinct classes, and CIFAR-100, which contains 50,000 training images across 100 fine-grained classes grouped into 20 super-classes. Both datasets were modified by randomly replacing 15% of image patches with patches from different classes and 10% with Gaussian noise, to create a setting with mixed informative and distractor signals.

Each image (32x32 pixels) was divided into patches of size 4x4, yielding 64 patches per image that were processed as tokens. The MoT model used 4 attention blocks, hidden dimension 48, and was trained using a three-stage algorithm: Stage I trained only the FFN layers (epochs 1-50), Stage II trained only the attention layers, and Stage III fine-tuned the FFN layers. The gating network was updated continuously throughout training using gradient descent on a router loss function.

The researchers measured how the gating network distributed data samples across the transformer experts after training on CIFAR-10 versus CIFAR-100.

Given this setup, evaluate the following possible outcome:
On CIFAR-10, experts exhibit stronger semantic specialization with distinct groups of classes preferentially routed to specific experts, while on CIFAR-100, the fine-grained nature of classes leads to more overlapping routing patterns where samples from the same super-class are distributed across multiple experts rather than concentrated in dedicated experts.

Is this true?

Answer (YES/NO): NO